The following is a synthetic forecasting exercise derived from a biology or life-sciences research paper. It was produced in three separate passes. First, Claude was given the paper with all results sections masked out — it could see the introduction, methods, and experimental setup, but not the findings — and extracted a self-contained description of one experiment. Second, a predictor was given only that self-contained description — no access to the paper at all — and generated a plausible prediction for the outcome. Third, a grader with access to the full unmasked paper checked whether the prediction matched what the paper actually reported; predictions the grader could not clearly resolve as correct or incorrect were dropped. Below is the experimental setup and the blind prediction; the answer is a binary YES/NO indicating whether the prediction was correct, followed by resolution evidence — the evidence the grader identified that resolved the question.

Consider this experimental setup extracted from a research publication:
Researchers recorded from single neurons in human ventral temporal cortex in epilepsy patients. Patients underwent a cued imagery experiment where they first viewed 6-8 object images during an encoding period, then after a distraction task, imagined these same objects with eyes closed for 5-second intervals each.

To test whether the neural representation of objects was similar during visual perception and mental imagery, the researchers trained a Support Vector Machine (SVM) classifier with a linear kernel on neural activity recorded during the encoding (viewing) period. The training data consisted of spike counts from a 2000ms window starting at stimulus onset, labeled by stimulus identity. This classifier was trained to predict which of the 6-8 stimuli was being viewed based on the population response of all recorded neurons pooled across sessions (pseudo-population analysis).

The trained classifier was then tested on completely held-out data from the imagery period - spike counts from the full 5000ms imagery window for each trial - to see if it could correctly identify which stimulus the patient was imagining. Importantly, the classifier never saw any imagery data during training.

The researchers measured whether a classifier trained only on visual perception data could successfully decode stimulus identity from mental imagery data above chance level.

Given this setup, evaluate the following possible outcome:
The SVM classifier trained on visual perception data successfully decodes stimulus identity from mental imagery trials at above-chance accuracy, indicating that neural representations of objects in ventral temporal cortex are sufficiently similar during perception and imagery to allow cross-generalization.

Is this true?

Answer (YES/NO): YES